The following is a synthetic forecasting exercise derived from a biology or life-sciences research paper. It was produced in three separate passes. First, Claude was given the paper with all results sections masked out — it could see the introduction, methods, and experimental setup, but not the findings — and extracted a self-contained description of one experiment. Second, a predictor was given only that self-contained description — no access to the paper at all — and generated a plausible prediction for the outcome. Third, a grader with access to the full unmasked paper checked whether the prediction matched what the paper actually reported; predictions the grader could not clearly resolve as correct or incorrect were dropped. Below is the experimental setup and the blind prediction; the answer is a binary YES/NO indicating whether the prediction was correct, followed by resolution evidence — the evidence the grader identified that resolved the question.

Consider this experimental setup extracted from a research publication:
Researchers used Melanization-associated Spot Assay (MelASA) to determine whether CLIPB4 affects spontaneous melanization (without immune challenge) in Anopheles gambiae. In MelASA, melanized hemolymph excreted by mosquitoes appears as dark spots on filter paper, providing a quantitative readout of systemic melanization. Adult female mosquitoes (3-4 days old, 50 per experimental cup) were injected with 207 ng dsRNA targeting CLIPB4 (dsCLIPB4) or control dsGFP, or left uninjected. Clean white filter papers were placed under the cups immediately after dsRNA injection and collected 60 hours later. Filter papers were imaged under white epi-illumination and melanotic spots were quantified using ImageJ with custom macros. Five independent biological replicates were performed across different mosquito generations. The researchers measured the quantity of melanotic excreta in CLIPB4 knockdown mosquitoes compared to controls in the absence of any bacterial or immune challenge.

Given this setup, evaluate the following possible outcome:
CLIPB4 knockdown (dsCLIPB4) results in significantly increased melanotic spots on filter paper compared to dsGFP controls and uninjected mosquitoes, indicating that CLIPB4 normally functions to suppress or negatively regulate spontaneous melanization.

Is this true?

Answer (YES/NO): NO